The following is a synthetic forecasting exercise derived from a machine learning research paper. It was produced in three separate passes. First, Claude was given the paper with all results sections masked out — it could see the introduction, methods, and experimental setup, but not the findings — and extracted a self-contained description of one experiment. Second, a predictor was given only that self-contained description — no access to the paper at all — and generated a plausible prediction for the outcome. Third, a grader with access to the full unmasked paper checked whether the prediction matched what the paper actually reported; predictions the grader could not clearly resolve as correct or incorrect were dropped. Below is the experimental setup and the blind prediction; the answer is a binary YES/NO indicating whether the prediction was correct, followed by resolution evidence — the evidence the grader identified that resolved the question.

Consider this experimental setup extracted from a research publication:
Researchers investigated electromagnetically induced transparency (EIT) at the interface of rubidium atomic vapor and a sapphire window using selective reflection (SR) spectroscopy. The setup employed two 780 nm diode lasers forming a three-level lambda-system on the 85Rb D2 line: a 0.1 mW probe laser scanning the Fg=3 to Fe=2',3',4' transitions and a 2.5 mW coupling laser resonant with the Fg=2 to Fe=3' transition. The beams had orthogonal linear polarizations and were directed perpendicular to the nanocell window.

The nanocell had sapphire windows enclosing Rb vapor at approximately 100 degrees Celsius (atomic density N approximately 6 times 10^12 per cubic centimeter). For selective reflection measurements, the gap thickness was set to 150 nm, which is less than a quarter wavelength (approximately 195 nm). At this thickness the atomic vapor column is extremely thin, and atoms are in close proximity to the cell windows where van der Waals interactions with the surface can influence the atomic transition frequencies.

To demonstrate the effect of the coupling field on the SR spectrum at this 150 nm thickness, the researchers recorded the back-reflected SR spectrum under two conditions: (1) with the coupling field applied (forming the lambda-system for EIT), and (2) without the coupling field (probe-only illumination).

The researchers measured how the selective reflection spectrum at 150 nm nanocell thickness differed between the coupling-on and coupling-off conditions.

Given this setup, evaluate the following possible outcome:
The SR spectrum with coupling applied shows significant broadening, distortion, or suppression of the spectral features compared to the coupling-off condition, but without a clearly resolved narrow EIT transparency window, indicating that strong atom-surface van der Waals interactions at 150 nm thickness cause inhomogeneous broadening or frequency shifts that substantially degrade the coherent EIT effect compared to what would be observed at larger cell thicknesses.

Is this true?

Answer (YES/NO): NO